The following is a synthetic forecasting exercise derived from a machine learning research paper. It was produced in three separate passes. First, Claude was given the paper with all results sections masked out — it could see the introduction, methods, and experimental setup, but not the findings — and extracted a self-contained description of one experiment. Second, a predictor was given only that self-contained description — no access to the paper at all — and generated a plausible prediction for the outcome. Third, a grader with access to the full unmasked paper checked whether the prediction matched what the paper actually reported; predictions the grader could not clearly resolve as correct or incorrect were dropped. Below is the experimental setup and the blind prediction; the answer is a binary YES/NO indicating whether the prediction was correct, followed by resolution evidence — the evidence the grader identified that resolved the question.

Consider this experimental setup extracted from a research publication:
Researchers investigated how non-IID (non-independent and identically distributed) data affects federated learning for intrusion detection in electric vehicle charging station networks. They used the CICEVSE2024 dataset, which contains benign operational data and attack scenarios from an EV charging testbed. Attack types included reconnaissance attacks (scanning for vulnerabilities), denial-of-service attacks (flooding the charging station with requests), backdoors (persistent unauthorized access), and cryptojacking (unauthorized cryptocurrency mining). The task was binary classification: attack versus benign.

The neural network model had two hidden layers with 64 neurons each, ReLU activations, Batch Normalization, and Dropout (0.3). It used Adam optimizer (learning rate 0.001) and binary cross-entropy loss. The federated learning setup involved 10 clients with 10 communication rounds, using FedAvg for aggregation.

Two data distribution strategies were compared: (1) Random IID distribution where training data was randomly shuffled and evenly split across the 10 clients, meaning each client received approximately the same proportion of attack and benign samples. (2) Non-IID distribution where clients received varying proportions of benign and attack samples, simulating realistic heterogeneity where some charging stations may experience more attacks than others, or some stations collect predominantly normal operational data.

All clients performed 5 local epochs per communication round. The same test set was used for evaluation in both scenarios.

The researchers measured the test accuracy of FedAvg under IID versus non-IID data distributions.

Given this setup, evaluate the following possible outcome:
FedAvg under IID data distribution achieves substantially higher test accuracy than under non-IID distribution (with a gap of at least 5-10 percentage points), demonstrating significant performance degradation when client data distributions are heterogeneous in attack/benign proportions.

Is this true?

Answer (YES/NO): NO